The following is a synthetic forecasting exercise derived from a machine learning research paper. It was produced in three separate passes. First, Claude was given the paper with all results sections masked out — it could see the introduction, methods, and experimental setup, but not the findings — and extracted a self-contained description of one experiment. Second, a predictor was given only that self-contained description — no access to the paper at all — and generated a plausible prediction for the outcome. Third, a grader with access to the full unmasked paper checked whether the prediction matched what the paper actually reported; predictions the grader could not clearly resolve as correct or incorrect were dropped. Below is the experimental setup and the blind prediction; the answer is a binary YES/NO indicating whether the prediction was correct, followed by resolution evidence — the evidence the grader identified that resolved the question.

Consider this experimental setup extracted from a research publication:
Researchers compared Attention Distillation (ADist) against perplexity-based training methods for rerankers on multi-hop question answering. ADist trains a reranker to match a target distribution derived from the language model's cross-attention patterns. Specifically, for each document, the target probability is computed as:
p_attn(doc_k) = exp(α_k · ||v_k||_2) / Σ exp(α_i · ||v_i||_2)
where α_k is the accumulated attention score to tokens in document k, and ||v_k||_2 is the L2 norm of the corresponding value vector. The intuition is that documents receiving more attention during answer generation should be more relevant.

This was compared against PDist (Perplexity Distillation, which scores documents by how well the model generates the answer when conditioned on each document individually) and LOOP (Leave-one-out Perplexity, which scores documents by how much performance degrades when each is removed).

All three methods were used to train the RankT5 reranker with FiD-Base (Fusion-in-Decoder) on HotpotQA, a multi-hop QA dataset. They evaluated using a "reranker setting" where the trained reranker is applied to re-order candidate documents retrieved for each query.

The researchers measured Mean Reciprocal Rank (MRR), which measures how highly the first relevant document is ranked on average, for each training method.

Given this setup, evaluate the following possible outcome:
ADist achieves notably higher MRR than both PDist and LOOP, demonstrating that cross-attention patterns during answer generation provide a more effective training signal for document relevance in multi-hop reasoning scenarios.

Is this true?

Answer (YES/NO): NO